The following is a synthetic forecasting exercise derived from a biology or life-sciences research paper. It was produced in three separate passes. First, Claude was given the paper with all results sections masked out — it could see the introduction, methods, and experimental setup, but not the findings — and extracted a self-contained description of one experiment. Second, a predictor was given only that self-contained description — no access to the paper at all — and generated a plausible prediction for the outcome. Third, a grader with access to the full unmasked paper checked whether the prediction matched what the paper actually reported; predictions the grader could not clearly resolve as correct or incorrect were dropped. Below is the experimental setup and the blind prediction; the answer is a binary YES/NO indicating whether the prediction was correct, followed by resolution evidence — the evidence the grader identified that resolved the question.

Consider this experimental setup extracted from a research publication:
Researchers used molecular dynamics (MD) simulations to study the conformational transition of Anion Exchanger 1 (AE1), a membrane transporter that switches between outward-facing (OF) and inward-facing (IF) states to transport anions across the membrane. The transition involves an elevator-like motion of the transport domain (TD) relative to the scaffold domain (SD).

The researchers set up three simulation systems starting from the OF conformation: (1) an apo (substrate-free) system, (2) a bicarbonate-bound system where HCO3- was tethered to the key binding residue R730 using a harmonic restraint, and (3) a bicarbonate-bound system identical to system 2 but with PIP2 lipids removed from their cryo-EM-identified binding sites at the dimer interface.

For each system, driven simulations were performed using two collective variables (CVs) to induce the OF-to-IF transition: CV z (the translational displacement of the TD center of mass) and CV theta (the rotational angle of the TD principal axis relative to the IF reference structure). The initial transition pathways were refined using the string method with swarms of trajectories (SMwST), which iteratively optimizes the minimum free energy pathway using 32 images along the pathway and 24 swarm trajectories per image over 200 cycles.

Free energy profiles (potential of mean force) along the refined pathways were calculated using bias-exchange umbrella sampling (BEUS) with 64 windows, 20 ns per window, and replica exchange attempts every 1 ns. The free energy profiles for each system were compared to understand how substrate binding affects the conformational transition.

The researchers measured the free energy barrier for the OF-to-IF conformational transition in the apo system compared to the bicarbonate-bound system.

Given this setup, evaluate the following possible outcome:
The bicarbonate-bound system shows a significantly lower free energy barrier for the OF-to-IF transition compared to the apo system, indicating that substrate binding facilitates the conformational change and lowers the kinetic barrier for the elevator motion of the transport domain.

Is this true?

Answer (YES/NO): YES